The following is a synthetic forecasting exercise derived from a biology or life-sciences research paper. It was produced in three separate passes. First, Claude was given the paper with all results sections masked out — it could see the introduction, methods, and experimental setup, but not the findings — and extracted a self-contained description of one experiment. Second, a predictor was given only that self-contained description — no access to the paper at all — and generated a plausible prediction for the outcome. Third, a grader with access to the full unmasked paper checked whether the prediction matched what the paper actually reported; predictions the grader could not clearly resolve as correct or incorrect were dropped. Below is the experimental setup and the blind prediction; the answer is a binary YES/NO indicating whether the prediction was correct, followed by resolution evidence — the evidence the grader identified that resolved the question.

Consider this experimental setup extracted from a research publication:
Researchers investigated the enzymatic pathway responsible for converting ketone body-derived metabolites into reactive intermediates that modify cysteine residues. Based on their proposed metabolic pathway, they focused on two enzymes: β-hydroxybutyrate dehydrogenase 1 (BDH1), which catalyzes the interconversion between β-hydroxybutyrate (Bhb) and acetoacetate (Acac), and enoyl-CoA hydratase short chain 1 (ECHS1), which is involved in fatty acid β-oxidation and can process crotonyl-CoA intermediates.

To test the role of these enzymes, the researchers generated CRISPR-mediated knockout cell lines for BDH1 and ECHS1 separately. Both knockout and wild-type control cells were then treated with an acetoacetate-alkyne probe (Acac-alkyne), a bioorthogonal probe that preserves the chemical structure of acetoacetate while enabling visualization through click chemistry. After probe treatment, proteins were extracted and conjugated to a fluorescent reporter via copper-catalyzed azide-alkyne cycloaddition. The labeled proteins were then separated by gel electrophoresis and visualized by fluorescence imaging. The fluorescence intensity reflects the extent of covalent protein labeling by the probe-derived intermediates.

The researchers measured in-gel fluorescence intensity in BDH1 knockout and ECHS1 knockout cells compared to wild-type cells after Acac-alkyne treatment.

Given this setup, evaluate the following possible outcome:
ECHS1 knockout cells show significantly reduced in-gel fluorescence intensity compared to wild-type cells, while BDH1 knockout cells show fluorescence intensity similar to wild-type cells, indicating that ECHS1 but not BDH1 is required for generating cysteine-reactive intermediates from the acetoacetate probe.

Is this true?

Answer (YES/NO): NO